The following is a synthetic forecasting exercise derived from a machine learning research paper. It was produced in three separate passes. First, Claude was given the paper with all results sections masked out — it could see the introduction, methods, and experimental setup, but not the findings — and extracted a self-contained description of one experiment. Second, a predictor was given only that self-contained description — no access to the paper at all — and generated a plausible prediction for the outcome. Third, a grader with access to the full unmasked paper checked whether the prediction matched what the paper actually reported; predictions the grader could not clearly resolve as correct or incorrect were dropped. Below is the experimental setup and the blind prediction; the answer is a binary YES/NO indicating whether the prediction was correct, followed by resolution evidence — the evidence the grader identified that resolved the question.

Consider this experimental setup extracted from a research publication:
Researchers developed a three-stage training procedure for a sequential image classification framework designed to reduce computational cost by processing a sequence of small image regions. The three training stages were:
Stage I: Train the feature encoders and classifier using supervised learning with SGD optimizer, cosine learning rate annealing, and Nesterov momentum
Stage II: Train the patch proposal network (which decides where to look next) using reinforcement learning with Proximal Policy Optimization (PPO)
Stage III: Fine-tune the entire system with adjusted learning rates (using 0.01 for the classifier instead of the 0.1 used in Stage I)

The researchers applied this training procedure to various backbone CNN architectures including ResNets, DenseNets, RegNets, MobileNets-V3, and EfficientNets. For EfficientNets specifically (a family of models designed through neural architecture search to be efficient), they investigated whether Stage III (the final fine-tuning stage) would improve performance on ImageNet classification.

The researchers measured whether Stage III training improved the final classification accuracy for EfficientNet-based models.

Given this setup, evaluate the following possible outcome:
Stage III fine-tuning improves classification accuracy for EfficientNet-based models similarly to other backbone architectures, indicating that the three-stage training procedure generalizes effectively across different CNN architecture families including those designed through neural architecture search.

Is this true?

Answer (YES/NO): NO